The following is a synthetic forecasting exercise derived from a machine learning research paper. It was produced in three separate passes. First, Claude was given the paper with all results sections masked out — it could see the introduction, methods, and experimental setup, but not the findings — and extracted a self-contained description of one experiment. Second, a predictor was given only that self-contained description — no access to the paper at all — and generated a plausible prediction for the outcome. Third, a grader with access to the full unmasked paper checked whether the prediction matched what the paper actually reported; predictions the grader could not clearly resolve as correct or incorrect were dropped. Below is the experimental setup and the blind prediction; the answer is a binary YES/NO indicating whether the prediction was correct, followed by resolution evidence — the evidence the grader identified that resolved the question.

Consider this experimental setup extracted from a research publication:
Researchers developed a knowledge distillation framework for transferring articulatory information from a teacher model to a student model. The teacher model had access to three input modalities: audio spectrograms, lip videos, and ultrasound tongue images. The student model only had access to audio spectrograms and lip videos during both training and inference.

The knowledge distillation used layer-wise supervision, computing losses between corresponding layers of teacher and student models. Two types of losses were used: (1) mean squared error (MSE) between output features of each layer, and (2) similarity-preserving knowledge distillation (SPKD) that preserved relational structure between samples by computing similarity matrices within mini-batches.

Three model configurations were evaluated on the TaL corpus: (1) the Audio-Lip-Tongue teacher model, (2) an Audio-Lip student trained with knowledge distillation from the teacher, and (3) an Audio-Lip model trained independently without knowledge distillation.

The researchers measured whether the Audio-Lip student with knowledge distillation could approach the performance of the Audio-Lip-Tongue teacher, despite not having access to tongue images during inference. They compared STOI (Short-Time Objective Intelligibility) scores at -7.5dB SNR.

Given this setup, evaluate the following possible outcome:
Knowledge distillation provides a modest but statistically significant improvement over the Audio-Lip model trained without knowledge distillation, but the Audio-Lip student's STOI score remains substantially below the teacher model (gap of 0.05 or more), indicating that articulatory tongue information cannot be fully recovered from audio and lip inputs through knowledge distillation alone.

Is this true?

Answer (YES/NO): NO